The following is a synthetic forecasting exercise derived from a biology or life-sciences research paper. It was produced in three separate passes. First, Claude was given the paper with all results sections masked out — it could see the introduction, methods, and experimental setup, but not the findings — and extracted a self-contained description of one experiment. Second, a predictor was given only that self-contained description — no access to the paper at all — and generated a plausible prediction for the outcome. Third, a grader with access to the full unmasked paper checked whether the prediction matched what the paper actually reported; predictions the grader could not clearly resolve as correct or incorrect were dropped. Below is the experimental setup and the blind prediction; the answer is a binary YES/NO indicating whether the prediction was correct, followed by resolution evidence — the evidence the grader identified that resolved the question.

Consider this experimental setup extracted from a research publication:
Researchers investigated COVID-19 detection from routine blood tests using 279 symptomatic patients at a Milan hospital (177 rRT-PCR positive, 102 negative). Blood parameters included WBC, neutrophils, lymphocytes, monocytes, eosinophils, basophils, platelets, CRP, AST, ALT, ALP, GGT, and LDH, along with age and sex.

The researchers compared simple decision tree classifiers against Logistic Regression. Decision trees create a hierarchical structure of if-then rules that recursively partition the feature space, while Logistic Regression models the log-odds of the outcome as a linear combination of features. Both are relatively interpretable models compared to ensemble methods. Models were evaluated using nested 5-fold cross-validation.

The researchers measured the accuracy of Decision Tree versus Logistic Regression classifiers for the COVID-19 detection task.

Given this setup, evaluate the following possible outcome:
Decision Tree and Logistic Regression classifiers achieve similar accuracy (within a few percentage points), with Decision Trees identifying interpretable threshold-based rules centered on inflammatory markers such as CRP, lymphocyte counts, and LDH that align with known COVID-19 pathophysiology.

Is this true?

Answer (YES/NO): YES